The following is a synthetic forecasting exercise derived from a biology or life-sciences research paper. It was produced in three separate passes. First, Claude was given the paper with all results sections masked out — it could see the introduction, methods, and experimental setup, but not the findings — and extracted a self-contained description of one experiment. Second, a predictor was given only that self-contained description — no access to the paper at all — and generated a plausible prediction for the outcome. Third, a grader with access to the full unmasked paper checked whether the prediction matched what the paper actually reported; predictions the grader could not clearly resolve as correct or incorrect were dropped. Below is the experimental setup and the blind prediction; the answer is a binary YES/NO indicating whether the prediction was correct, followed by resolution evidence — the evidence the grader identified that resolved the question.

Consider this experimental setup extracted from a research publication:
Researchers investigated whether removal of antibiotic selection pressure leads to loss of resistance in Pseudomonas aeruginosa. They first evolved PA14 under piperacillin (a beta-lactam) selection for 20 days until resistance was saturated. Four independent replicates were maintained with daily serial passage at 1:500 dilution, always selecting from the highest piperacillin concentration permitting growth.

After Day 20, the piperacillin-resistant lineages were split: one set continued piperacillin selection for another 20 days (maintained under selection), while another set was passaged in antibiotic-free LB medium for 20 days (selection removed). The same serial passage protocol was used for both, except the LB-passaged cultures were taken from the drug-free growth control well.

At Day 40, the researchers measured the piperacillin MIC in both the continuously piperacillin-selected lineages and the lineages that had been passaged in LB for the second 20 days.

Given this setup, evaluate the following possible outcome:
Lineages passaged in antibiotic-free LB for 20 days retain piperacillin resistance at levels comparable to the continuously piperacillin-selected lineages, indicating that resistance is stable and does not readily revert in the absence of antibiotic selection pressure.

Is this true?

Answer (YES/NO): YES